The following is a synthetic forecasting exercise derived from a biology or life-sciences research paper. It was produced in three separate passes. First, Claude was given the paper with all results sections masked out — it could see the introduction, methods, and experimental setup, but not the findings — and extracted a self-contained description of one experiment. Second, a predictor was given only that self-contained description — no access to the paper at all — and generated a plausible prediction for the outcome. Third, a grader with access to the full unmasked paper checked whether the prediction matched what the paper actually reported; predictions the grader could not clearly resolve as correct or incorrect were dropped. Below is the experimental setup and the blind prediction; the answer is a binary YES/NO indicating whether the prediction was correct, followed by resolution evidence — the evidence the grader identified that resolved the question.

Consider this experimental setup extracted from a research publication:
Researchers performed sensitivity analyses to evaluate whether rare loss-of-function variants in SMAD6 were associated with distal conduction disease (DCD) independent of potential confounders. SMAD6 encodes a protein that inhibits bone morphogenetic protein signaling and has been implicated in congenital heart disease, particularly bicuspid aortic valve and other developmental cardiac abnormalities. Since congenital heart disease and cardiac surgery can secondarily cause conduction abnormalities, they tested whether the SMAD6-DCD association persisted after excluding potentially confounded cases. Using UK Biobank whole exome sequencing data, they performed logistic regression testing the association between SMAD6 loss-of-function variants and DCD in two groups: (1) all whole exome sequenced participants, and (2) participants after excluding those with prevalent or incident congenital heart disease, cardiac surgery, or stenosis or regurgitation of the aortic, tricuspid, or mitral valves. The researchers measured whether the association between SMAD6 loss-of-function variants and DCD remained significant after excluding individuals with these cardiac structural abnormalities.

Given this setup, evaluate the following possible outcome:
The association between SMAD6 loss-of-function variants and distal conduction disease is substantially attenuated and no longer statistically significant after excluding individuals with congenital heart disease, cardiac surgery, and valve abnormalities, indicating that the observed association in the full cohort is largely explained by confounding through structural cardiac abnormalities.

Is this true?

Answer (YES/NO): NO